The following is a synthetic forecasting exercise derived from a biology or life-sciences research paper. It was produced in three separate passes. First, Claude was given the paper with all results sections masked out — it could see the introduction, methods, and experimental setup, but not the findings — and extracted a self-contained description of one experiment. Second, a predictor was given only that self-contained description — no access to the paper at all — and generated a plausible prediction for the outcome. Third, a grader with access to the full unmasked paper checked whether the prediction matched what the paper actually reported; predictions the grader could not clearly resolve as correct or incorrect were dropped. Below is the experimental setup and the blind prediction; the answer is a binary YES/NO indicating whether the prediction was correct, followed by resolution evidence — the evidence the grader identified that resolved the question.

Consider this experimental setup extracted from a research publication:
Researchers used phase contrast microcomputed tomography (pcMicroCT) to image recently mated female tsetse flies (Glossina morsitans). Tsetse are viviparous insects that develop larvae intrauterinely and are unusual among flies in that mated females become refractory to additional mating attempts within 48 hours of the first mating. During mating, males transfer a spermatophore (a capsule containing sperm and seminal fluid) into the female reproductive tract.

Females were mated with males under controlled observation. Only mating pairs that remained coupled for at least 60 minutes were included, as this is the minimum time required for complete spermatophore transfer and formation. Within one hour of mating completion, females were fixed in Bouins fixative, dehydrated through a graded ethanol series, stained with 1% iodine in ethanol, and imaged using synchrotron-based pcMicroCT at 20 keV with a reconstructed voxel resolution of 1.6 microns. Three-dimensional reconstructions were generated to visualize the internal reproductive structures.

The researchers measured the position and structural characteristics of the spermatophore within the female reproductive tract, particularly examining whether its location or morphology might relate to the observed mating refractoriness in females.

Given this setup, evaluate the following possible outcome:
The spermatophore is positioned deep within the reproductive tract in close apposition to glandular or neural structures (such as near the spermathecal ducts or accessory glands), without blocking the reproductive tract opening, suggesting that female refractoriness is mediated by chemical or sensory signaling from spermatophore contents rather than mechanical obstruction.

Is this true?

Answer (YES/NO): NO